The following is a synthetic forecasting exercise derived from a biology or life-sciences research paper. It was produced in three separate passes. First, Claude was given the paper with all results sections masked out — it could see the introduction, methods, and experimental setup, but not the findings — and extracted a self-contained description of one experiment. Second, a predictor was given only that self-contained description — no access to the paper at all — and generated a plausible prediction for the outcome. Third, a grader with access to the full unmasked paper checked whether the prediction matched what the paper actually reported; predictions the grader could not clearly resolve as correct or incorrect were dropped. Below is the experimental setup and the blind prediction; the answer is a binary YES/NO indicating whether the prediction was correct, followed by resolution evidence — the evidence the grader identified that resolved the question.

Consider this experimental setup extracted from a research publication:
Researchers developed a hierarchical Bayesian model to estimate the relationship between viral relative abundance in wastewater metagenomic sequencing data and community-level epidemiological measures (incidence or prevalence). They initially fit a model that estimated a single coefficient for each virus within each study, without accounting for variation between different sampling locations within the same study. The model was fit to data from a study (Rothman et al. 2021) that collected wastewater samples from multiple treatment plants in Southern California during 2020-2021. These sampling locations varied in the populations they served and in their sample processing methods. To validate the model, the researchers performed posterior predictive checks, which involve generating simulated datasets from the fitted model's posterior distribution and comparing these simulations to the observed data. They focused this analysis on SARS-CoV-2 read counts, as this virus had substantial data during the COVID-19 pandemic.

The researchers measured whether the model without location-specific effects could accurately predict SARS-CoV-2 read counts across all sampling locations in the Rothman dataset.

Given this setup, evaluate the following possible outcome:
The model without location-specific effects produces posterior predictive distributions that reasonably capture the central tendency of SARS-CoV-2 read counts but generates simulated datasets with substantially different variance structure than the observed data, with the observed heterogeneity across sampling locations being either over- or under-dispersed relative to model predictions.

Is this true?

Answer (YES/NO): NO